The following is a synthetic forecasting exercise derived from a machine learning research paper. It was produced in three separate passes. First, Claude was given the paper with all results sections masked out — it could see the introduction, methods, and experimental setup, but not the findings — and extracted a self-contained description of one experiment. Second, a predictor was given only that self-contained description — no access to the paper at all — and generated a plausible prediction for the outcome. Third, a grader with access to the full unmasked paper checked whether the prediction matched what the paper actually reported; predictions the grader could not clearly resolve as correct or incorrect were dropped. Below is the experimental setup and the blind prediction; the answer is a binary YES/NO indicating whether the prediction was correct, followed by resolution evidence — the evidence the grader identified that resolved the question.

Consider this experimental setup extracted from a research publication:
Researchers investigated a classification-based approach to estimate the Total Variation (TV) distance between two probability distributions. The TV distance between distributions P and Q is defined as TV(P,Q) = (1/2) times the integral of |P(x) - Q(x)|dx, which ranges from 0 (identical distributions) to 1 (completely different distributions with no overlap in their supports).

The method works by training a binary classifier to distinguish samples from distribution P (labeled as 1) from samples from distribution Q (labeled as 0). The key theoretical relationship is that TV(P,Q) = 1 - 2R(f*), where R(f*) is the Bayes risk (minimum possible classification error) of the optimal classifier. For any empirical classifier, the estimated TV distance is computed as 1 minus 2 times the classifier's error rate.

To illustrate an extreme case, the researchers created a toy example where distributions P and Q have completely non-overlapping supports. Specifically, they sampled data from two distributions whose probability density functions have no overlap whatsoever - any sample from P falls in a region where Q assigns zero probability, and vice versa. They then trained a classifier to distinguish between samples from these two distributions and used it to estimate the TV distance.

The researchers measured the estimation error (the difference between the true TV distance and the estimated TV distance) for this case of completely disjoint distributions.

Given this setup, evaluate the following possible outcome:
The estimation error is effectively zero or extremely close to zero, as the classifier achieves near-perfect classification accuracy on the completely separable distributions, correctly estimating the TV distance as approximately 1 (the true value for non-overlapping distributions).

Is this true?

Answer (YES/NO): YES